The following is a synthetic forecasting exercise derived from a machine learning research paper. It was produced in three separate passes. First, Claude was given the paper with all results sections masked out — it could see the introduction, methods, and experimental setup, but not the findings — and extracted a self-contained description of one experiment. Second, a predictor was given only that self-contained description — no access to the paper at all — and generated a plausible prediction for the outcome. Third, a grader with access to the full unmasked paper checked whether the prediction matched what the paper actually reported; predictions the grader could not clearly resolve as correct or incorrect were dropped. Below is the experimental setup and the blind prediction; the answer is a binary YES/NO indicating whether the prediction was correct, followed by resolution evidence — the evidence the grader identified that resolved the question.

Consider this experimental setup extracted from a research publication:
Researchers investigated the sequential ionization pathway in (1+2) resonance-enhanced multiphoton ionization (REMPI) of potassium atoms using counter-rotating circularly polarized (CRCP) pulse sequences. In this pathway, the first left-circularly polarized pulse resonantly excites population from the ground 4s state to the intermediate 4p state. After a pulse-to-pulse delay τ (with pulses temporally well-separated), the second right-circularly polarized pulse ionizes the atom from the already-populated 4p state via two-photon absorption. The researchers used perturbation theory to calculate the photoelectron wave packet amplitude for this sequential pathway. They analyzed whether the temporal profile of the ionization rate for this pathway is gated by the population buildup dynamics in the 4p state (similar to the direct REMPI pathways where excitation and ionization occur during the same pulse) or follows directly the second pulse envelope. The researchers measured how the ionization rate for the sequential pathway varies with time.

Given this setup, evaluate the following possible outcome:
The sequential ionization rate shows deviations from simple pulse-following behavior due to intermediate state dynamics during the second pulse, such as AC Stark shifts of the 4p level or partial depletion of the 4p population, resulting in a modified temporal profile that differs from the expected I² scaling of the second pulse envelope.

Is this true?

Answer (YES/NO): NO